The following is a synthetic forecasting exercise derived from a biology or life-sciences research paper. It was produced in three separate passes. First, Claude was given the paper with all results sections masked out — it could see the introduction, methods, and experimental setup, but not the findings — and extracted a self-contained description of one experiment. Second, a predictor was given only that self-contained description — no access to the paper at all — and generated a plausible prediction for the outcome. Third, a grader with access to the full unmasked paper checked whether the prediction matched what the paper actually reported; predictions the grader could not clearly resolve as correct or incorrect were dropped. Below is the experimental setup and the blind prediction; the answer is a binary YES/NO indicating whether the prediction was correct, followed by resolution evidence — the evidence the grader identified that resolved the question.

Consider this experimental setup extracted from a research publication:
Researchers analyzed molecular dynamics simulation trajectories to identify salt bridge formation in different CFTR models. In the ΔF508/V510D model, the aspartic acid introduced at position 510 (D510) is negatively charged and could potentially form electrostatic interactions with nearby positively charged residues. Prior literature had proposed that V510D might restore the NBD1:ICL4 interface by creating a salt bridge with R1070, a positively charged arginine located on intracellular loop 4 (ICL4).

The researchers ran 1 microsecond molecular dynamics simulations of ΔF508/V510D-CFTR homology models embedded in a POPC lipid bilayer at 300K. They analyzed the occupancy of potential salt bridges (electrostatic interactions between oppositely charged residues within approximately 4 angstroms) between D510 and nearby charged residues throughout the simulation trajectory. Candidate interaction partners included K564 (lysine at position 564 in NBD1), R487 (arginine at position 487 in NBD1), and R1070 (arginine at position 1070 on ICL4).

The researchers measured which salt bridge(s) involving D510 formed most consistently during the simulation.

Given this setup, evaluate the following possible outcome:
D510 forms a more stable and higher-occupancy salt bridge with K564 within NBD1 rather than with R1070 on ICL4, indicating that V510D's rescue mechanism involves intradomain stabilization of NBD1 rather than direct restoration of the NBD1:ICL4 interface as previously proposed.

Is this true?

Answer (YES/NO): YES